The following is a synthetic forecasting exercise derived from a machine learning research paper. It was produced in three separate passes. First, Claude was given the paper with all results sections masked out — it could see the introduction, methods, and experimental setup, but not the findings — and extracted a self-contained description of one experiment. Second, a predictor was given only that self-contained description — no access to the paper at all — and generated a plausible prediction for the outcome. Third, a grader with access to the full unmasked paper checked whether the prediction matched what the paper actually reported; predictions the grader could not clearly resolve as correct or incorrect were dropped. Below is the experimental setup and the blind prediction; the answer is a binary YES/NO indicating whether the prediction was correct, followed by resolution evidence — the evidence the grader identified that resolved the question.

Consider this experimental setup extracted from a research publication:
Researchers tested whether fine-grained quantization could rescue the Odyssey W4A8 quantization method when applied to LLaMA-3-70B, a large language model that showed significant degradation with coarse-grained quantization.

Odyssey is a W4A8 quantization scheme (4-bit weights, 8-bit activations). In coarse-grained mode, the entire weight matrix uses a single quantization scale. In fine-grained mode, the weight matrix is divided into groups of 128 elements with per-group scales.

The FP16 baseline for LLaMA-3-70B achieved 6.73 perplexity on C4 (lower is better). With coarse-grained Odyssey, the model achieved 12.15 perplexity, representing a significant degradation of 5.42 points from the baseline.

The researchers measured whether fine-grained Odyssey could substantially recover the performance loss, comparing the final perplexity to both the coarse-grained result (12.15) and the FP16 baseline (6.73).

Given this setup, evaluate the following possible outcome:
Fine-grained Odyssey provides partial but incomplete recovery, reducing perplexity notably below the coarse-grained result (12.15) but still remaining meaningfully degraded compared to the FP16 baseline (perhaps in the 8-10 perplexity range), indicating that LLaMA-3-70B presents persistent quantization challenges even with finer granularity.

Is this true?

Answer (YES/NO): NO